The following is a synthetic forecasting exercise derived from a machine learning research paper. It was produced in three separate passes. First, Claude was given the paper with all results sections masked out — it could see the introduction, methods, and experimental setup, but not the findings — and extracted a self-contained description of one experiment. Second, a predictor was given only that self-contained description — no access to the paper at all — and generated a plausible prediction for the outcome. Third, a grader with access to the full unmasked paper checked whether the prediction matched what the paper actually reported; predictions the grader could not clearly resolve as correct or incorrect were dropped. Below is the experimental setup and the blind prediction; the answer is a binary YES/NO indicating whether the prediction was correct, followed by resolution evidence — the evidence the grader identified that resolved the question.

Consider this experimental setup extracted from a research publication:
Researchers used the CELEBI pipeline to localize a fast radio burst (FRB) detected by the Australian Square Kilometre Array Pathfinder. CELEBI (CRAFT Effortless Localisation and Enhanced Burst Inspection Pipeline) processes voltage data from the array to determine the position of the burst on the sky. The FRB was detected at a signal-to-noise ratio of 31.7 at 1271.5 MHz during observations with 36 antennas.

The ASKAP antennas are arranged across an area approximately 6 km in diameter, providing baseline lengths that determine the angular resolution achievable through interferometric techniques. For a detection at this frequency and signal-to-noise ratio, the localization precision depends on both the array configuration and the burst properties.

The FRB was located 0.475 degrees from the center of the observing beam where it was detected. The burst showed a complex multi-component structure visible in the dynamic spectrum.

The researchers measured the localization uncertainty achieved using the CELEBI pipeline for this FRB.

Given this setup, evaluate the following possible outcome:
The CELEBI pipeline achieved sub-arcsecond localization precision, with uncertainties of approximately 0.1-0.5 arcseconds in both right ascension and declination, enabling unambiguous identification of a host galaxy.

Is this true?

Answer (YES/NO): NO